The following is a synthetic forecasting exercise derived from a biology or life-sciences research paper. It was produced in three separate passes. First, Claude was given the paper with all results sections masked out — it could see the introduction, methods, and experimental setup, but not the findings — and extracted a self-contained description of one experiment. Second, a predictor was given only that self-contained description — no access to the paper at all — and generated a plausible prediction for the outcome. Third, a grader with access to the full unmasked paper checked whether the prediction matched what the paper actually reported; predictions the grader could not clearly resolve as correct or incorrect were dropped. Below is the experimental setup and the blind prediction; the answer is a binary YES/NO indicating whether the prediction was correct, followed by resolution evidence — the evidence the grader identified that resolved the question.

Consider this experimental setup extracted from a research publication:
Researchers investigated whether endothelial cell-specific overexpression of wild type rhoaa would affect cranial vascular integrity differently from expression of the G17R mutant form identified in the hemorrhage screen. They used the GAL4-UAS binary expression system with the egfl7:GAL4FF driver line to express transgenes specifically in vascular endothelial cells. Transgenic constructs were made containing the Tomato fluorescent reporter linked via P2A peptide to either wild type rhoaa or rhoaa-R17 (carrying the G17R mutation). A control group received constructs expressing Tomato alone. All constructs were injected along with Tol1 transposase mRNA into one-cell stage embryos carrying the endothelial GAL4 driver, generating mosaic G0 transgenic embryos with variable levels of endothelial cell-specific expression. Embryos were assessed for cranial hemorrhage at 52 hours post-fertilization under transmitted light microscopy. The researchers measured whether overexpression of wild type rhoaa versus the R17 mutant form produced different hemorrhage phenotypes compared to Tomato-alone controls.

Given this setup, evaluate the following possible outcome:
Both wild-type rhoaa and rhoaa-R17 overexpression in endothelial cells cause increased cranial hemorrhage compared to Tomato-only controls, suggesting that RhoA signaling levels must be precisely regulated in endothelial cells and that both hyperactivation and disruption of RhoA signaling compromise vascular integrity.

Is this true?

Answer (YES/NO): YES